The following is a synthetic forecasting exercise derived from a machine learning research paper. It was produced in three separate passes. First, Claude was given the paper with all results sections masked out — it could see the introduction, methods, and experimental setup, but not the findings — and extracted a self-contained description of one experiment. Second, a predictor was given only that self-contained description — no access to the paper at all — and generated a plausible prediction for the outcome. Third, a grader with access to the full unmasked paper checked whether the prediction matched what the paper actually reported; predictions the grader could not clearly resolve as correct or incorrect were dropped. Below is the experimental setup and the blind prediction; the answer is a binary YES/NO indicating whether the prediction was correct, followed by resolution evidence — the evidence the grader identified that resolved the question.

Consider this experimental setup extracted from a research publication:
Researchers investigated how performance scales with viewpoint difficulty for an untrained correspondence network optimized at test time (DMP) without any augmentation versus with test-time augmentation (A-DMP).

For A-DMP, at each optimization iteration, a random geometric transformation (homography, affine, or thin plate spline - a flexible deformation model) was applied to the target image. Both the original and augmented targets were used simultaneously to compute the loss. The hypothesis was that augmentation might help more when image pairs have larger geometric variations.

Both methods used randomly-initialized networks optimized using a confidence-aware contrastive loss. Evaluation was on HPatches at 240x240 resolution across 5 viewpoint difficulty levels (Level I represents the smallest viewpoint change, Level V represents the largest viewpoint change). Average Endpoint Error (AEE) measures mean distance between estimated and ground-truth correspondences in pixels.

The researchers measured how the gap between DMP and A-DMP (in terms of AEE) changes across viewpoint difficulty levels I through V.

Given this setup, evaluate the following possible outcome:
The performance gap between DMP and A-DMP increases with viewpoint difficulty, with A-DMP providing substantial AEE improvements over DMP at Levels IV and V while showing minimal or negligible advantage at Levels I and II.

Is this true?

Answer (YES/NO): NO